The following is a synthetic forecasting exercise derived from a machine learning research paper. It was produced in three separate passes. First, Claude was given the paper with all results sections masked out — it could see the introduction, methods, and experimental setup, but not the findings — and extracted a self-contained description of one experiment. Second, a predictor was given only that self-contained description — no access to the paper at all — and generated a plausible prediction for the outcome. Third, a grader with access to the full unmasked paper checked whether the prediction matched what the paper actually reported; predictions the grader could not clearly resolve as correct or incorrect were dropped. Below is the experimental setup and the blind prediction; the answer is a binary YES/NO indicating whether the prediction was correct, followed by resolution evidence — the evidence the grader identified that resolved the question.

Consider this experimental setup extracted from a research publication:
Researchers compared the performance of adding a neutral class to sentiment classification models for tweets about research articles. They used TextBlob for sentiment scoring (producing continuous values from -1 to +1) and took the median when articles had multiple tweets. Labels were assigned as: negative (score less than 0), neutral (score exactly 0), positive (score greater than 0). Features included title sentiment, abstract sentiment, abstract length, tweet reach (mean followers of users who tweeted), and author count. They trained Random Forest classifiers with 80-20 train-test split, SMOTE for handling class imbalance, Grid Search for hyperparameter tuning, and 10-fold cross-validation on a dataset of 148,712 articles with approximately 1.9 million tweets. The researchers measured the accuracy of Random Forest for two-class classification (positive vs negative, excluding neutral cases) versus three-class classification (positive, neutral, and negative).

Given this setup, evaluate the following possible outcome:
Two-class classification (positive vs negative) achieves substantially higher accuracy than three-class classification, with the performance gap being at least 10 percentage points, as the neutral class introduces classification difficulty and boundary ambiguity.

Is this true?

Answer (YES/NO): YES